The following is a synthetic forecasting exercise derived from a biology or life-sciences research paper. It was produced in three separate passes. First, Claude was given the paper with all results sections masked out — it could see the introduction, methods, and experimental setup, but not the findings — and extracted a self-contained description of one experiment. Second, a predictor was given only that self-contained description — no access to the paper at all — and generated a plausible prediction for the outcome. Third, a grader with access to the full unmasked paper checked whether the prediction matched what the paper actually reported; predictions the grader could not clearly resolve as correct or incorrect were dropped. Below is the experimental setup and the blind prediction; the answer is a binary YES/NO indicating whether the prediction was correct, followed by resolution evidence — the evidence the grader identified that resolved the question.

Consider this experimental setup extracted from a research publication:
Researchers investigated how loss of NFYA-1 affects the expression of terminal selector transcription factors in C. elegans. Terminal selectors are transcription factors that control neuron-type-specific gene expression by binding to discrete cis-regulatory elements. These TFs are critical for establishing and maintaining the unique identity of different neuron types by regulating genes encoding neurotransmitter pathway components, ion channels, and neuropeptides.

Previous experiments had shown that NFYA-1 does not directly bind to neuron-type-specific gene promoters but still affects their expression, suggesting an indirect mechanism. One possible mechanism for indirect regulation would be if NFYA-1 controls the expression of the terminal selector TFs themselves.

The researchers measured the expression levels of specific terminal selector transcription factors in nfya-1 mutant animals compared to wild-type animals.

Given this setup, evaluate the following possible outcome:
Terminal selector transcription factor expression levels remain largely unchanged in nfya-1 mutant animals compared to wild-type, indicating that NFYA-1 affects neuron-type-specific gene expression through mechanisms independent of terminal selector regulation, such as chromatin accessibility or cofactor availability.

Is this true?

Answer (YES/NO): NO